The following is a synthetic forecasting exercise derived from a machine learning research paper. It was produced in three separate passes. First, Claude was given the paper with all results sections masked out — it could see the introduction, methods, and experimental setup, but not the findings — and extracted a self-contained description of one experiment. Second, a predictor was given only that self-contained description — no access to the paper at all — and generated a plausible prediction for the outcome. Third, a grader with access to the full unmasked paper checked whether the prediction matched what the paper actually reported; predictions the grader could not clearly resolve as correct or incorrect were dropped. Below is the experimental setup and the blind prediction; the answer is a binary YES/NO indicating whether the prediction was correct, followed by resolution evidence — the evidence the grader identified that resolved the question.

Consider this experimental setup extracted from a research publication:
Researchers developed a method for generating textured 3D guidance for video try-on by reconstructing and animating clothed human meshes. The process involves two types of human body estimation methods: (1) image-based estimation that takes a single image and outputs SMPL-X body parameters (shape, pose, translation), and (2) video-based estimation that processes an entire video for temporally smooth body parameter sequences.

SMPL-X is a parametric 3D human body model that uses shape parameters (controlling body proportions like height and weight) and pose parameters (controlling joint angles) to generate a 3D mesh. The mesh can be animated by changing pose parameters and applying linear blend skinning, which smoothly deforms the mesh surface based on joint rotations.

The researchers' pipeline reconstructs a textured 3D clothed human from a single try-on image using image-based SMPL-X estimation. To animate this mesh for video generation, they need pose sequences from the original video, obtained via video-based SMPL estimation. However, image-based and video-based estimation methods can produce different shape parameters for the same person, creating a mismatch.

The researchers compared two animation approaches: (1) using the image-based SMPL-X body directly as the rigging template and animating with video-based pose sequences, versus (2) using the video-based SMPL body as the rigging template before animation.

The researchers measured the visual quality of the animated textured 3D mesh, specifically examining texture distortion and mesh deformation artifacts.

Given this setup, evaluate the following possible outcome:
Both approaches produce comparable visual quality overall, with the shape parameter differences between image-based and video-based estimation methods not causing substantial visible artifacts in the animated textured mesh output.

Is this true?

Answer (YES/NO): NO